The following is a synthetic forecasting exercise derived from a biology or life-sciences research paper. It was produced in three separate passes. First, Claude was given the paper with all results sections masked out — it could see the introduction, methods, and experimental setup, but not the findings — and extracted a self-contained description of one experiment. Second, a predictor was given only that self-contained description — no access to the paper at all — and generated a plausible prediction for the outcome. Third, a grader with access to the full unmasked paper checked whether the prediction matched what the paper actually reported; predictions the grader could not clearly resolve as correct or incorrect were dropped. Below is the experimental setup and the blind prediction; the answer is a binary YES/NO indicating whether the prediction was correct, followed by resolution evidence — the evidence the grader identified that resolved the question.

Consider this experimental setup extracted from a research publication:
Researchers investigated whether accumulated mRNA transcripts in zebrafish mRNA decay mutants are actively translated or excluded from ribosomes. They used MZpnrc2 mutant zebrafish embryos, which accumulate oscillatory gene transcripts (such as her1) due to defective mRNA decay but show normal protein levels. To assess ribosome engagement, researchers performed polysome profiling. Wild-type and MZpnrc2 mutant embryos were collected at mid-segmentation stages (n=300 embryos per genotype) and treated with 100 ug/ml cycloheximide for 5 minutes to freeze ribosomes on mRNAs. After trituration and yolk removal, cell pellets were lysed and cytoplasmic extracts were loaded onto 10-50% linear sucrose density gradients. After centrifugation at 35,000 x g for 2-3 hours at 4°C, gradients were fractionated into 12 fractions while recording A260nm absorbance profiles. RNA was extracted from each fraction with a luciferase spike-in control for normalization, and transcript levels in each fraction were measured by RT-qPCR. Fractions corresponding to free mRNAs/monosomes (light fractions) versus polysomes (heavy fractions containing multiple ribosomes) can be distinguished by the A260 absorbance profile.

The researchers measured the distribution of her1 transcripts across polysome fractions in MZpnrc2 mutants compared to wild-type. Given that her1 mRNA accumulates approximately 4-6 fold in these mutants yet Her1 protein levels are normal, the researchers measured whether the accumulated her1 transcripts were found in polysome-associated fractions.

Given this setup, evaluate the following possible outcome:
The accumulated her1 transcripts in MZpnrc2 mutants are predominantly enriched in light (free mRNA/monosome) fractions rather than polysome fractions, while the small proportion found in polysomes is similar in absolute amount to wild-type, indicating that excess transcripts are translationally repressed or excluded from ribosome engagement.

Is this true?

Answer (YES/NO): YES